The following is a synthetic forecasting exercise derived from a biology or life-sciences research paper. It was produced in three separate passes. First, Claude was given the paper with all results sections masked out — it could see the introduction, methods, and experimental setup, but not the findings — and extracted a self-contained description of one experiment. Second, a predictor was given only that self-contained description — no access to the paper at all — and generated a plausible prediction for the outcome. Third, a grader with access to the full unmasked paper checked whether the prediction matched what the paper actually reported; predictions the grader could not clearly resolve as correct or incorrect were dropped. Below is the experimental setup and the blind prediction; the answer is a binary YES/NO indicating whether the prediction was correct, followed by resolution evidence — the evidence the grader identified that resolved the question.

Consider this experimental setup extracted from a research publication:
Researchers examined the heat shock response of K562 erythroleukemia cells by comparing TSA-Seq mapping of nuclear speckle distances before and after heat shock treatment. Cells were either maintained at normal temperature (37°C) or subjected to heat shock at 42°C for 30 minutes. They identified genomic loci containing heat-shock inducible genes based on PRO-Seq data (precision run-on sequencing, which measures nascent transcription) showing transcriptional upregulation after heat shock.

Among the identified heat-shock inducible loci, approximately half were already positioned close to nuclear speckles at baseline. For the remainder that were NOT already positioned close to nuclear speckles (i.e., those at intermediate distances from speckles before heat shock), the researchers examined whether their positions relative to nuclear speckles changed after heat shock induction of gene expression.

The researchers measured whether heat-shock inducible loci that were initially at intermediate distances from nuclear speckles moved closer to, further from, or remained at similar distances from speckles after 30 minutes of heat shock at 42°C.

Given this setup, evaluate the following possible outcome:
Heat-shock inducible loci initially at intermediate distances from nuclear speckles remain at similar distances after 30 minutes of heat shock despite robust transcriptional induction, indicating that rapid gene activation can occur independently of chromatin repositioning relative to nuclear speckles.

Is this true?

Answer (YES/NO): NO